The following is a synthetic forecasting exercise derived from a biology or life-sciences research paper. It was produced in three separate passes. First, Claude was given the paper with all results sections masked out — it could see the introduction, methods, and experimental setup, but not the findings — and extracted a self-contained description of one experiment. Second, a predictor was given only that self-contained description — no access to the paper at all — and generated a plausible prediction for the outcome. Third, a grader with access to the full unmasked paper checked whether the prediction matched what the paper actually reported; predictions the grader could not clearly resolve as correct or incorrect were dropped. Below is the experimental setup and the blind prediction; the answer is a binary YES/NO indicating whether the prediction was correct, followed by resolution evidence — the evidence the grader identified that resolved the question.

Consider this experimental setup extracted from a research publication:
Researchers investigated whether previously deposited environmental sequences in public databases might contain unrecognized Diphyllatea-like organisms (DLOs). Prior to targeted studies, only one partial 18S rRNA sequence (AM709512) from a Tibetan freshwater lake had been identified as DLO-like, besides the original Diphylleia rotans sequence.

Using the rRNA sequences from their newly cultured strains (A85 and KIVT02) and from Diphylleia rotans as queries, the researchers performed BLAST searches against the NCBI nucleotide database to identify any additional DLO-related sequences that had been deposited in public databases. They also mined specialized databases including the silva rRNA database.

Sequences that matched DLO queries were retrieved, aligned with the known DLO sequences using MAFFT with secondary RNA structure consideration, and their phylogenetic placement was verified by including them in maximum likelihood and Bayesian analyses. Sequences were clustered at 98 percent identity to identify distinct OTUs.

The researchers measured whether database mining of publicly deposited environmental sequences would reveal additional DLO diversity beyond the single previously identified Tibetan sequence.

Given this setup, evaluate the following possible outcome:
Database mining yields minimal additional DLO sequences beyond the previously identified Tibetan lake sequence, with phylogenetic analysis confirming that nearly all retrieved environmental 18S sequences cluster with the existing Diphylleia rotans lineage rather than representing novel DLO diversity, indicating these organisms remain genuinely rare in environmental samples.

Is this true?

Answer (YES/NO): NO